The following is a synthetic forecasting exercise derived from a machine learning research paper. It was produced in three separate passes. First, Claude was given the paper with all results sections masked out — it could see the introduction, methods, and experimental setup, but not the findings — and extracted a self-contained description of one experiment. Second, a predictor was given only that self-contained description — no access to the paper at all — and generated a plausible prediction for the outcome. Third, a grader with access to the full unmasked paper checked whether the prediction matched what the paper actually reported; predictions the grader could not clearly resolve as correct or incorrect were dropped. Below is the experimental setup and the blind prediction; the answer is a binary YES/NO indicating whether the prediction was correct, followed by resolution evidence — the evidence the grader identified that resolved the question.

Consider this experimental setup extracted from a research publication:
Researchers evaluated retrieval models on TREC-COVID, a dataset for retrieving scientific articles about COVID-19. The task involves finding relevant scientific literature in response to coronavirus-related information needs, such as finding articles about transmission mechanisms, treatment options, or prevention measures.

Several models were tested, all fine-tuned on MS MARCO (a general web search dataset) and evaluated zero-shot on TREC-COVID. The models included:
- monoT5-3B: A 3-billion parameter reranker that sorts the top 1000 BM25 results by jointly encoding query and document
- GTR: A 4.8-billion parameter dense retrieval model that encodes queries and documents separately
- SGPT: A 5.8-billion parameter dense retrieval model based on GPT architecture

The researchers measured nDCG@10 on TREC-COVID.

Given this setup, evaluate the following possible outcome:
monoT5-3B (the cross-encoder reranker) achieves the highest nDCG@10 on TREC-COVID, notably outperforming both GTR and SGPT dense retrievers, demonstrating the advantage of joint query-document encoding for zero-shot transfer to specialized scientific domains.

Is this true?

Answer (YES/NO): NO